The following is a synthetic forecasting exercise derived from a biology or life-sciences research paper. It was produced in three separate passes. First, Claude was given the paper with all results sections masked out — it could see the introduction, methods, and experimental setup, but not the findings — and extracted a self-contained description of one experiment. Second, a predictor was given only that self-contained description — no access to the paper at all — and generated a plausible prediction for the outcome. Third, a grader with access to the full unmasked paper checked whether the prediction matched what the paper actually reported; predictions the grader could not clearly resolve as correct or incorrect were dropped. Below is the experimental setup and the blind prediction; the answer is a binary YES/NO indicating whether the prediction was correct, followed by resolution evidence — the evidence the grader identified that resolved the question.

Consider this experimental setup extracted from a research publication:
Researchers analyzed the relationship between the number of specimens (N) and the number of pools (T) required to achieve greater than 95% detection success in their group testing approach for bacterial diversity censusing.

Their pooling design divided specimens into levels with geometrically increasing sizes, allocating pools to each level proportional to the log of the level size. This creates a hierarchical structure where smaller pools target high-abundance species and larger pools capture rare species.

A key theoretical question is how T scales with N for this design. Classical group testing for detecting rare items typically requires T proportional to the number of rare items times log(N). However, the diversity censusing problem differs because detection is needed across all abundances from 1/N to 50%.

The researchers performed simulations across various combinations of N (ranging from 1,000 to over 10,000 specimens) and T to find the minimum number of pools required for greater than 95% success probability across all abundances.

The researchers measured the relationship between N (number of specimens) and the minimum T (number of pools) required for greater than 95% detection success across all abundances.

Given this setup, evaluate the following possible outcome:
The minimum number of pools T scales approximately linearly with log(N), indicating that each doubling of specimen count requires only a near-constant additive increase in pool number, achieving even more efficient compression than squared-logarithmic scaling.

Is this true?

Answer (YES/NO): NO